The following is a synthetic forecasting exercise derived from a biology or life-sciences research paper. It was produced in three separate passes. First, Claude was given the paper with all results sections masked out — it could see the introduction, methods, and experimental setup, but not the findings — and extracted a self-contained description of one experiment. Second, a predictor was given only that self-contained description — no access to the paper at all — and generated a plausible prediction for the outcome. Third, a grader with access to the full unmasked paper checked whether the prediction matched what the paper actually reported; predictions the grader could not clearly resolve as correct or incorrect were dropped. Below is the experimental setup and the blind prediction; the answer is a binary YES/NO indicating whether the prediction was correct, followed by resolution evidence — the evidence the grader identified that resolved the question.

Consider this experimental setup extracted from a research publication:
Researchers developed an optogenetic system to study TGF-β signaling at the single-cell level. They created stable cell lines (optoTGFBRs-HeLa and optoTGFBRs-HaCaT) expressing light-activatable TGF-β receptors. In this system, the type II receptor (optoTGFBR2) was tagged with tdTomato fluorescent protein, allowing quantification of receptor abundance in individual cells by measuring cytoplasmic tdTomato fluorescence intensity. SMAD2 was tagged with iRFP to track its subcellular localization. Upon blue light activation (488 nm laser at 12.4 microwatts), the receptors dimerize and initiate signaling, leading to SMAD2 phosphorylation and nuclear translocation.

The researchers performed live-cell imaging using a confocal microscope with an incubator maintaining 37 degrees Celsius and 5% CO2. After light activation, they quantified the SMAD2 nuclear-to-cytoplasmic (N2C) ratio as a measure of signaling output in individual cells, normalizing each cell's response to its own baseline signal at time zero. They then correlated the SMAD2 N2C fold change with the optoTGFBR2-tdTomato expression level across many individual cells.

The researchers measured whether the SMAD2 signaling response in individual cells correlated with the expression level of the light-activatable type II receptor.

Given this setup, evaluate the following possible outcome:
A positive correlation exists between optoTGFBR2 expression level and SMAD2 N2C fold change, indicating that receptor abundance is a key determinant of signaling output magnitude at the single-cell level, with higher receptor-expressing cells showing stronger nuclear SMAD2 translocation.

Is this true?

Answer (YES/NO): YES